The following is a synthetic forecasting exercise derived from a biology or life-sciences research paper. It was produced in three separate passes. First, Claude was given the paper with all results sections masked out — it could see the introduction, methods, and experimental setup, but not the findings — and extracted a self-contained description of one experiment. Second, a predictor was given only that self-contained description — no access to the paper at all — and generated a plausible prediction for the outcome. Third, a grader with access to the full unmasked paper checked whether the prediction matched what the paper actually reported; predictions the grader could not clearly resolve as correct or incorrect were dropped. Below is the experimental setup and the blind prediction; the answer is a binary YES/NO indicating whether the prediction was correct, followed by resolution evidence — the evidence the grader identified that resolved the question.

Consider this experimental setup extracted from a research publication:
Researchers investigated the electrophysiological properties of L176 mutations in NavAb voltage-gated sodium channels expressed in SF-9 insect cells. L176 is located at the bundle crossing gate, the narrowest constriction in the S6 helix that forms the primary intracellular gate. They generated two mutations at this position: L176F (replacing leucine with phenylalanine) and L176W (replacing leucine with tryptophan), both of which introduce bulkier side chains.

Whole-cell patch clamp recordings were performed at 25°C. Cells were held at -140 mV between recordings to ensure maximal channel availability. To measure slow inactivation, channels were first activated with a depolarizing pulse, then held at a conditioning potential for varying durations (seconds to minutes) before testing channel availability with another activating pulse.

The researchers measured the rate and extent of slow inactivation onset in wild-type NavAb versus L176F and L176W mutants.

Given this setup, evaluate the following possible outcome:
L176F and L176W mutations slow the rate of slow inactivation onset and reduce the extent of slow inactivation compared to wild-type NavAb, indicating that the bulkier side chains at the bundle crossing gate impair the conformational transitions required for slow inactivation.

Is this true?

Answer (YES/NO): NO